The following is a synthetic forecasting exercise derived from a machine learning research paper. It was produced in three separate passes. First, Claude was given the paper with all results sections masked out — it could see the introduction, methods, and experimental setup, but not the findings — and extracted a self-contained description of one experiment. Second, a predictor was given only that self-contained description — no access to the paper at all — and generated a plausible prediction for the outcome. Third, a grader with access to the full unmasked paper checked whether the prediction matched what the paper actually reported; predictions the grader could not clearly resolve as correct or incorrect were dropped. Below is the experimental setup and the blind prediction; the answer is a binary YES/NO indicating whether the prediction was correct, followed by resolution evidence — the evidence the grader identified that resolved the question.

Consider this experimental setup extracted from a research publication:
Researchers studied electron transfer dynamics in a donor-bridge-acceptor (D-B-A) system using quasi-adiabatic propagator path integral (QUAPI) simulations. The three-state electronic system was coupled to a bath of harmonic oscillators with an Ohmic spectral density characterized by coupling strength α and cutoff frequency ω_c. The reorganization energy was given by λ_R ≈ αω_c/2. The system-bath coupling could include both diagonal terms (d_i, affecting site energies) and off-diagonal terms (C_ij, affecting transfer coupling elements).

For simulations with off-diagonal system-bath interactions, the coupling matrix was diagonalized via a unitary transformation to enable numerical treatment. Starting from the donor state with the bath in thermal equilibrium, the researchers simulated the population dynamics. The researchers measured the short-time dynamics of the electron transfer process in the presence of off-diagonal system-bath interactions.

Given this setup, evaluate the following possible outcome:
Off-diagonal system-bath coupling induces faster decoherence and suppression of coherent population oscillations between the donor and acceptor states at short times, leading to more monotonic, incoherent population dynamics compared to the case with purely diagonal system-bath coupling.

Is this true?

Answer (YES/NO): NO